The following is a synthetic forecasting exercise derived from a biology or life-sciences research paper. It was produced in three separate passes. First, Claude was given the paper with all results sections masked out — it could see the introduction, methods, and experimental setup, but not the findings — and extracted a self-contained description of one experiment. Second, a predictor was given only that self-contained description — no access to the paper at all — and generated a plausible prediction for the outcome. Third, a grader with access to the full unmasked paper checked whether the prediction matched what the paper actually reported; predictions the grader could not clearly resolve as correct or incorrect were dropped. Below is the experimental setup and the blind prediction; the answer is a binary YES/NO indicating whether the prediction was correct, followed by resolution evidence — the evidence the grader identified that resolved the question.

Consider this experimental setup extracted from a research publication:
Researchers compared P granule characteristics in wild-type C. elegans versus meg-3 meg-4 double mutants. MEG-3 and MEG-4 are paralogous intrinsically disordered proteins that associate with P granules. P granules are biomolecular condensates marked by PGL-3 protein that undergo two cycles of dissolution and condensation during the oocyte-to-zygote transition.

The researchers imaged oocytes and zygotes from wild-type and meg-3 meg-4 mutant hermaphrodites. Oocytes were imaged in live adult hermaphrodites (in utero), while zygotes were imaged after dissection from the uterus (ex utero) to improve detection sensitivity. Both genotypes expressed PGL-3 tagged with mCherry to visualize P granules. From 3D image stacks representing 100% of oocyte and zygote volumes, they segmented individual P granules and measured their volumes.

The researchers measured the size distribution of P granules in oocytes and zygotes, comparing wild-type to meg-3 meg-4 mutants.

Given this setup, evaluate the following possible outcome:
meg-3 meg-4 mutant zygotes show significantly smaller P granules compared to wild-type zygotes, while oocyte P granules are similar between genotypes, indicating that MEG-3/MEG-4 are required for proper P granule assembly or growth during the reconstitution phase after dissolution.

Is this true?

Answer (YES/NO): NO